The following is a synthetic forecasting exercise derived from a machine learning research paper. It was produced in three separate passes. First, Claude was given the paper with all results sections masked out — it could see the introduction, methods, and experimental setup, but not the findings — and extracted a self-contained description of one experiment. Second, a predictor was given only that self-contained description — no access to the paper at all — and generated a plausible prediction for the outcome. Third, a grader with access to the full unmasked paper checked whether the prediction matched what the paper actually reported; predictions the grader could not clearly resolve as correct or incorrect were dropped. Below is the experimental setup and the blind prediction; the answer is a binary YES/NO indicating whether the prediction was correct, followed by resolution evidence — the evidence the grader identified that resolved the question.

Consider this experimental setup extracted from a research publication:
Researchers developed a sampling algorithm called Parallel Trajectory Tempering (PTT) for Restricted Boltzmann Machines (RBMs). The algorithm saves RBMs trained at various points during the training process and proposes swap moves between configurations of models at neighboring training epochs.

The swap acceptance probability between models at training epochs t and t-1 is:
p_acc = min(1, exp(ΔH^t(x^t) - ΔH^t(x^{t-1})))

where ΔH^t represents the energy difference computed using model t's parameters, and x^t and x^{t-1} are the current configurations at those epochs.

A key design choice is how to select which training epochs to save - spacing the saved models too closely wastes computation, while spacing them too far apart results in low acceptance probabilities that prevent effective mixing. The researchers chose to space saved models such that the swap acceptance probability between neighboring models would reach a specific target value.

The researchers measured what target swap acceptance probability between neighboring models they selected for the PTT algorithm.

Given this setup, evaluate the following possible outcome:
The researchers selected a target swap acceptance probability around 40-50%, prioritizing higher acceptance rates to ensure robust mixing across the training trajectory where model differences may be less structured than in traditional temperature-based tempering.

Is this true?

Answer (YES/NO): NO